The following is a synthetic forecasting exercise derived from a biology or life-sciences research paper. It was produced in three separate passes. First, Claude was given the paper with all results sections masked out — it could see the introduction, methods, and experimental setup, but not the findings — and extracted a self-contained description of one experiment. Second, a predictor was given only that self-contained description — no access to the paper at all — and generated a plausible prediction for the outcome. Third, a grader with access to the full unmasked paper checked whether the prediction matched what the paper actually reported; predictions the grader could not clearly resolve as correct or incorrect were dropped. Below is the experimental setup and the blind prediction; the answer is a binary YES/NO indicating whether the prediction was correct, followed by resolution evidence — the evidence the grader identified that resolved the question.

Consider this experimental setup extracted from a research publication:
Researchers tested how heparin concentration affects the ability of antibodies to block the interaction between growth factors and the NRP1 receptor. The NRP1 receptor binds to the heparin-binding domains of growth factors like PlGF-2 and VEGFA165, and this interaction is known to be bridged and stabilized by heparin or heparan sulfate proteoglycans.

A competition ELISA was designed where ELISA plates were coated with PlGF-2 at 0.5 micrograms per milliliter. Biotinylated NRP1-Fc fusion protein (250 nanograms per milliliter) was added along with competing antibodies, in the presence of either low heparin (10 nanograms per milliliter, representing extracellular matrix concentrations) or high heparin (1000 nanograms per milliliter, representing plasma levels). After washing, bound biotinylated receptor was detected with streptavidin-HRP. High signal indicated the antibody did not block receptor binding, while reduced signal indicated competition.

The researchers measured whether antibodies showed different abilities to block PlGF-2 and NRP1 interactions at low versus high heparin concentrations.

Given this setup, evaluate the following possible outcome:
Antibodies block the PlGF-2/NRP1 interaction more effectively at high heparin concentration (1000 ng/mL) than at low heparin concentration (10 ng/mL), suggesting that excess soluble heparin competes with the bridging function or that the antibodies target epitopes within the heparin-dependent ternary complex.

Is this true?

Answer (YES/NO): NO